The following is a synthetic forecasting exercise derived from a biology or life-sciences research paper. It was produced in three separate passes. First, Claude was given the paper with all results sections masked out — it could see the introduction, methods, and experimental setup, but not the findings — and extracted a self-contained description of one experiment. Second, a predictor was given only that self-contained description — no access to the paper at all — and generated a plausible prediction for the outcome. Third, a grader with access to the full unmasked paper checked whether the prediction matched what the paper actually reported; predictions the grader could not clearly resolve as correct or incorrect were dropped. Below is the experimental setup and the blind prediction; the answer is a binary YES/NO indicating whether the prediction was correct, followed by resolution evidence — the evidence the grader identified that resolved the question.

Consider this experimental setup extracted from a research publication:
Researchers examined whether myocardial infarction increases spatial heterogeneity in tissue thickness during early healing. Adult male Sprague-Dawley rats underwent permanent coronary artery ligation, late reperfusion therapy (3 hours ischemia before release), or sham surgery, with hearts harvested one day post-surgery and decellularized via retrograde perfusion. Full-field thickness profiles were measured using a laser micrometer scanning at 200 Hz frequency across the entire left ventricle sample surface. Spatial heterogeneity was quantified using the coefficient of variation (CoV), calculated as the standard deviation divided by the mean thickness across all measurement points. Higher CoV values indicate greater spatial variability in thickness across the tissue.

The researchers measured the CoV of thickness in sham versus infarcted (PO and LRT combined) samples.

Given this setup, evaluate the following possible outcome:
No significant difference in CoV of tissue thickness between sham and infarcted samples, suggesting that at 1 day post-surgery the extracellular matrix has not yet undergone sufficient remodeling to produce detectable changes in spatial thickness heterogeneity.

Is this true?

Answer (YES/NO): NO